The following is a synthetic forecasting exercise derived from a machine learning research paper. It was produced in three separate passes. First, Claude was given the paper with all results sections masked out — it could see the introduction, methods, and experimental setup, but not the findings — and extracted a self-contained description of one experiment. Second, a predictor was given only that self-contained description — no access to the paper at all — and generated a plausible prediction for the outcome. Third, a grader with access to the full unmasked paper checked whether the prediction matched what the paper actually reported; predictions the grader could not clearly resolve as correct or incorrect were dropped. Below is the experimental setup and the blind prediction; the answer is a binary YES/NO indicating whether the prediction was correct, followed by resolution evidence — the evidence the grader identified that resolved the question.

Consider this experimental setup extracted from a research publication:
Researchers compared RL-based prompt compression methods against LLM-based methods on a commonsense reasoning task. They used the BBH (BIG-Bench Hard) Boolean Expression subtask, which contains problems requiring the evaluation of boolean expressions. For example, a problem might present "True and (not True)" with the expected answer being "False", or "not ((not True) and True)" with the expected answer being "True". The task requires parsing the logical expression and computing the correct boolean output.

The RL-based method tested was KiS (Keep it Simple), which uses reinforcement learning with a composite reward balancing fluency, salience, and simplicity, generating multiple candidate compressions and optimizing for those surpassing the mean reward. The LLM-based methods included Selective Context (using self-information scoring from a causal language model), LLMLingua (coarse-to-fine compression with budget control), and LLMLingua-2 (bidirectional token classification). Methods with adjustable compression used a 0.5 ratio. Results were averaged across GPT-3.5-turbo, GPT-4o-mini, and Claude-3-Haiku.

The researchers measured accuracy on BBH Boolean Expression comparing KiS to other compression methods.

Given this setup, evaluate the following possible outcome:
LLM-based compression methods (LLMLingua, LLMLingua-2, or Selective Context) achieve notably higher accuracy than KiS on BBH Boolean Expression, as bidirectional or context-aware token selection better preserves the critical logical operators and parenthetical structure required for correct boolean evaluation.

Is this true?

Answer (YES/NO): NO